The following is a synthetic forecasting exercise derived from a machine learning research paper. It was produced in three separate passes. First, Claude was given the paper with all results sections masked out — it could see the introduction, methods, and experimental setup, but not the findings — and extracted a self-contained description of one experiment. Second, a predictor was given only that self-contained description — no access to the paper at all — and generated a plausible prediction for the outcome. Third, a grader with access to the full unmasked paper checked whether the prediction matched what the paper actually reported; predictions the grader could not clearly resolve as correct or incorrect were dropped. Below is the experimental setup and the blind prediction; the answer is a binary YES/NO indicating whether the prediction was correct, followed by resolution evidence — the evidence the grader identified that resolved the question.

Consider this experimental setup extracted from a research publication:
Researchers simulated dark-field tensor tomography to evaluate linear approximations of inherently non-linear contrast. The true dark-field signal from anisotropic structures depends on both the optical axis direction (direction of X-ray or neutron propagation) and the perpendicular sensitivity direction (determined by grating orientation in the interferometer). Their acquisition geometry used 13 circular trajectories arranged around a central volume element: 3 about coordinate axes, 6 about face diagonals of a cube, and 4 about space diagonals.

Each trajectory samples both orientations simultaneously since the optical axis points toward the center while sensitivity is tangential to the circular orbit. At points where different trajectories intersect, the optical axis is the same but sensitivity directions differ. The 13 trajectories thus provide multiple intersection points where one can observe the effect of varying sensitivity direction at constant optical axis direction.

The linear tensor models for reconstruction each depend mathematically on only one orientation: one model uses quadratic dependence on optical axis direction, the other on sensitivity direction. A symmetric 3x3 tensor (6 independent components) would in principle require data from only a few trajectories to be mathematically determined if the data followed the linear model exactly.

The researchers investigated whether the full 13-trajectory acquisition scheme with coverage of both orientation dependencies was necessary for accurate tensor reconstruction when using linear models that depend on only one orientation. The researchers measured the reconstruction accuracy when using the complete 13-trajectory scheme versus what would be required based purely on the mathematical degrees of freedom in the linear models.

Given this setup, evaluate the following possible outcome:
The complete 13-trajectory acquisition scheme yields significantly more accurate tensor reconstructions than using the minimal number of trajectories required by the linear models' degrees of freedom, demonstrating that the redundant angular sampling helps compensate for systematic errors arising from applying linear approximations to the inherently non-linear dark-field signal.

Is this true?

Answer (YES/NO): YES